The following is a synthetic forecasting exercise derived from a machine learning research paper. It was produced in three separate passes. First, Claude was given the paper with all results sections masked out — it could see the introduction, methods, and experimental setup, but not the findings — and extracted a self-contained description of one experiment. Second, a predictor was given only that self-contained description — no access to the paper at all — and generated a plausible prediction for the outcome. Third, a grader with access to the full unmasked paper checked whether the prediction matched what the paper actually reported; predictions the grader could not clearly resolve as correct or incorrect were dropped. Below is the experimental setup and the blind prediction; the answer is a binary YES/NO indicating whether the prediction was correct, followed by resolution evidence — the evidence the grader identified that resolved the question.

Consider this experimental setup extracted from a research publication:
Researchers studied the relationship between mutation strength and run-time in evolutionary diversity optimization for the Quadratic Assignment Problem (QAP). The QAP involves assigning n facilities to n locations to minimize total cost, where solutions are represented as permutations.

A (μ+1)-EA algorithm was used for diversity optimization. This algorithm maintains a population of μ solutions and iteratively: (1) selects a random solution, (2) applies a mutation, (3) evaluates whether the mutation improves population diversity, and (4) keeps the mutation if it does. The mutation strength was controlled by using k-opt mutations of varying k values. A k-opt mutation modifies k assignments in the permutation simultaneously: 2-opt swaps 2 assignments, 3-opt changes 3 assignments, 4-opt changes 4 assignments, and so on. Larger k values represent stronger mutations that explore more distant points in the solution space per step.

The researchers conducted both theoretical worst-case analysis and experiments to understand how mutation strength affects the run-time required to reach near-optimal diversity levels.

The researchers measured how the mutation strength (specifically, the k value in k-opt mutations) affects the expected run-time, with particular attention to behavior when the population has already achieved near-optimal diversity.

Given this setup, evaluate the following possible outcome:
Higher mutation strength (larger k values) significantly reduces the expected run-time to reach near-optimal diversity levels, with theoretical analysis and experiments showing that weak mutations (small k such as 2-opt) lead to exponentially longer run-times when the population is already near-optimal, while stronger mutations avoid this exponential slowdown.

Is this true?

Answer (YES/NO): NO